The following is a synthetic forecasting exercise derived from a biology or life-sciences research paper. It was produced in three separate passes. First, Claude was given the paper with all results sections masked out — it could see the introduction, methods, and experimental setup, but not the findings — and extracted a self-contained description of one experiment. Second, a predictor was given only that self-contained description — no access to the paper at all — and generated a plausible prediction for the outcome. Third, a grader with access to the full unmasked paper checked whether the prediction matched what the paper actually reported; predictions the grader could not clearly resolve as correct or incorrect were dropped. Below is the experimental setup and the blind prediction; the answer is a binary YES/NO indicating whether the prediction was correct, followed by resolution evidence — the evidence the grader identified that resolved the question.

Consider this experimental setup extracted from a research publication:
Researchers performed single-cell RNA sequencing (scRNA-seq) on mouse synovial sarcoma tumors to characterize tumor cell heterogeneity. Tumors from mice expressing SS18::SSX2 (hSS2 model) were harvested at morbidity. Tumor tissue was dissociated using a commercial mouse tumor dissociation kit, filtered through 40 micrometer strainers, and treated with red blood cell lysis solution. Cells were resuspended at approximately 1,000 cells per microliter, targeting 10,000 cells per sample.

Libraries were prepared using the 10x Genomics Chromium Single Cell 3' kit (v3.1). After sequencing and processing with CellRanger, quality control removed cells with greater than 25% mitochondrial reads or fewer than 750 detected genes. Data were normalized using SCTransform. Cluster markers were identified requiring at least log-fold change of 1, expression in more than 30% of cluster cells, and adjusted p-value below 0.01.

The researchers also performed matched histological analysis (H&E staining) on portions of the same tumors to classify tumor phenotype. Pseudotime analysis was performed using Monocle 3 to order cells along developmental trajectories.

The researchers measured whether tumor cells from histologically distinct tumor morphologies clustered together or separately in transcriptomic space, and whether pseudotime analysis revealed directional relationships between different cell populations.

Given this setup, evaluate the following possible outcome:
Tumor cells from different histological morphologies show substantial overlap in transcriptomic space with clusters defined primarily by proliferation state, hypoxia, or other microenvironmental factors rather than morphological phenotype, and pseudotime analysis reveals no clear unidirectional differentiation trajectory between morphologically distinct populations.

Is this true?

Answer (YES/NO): NO